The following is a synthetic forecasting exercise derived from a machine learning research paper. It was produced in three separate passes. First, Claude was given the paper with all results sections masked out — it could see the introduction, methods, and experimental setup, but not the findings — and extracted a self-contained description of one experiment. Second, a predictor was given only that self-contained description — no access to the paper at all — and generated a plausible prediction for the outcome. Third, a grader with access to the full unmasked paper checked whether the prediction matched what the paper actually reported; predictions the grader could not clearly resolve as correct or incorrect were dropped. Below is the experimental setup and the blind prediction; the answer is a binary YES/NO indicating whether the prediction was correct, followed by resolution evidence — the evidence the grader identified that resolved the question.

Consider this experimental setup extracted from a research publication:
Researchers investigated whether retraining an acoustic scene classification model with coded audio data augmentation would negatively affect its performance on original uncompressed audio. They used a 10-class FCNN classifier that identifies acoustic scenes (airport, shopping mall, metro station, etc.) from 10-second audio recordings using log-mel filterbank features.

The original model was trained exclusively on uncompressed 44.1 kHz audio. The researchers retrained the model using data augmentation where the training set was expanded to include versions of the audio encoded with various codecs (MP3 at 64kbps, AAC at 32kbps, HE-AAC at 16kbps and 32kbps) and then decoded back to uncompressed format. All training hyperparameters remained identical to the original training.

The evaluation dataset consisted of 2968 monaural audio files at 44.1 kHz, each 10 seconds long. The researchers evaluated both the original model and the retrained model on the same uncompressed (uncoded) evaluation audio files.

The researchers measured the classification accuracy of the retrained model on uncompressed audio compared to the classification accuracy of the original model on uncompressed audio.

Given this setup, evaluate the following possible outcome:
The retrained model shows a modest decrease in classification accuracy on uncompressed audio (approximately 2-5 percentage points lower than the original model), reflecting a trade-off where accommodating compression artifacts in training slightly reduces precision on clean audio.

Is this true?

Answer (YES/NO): NO